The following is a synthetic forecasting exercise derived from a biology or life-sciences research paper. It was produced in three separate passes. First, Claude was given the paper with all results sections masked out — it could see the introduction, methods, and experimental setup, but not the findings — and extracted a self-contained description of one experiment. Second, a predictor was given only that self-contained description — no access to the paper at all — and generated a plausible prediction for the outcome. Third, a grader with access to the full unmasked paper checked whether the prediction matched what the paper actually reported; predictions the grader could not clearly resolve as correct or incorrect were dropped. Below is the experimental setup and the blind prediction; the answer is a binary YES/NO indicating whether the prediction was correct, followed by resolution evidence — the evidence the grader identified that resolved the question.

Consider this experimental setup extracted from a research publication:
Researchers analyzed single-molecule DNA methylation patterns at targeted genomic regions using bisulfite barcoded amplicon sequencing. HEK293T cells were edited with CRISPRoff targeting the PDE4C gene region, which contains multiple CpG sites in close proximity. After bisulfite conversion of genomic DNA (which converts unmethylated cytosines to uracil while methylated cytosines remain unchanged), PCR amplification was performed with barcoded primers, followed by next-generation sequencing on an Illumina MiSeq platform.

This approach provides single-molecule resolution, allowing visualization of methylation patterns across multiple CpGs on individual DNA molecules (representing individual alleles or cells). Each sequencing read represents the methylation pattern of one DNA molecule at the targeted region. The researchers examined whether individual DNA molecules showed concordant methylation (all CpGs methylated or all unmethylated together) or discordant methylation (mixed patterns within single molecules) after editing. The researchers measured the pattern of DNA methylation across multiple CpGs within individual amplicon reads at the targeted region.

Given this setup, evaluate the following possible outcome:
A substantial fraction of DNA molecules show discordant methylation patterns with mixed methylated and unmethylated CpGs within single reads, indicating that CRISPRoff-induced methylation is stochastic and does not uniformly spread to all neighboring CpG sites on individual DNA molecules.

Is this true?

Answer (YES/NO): YES